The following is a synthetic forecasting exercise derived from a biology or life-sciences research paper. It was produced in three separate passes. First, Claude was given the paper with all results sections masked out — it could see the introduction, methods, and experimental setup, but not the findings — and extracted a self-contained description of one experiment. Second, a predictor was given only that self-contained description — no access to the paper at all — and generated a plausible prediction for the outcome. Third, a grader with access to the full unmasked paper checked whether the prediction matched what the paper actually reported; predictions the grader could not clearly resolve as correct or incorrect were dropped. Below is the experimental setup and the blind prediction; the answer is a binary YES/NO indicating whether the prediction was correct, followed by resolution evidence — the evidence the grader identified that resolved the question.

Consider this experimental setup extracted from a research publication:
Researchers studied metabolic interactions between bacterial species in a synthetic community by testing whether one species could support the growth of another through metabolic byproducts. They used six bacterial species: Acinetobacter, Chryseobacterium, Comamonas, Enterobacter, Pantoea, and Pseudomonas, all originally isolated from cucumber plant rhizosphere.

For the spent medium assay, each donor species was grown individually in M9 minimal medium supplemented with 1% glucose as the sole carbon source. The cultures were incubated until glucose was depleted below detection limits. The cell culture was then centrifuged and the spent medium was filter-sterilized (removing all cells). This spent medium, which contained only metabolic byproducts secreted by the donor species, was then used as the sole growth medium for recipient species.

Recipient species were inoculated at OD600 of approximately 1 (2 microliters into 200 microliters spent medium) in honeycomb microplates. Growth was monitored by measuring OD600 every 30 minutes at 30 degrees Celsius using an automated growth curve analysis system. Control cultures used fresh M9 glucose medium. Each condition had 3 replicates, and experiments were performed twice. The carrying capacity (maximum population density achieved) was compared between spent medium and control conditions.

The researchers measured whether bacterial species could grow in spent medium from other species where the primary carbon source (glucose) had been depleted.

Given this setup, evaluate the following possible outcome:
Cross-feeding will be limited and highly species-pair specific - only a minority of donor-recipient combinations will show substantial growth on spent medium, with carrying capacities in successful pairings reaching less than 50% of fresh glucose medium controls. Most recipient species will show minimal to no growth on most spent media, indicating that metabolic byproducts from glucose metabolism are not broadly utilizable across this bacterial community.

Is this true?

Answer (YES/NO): NO